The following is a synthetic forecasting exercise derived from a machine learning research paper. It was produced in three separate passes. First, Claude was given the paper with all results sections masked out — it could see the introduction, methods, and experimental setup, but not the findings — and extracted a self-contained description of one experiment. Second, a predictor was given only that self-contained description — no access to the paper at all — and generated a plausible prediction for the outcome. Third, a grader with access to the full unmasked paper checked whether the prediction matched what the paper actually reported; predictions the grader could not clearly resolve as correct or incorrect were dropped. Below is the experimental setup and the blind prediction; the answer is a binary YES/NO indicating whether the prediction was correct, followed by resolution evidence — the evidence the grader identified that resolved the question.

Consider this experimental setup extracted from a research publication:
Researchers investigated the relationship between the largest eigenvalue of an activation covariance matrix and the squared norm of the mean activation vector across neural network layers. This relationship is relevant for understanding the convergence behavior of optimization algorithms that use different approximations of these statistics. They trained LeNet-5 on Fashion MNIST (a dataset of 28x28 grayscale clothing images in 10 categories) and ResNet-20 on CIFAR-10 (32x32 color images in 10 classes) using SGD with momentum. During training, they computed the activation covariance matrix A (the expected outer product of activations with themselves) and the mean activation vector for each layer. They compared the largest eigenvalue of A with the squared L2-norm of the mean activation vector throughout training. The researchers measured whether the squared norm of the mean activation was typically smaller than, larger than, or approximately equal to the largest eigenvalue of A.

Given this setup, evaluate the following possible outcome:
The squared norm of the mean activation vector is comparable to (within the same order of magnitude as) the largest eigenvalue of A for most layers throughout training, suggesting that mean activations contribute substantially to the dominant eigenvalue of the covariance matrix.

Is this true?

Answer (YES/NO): YES